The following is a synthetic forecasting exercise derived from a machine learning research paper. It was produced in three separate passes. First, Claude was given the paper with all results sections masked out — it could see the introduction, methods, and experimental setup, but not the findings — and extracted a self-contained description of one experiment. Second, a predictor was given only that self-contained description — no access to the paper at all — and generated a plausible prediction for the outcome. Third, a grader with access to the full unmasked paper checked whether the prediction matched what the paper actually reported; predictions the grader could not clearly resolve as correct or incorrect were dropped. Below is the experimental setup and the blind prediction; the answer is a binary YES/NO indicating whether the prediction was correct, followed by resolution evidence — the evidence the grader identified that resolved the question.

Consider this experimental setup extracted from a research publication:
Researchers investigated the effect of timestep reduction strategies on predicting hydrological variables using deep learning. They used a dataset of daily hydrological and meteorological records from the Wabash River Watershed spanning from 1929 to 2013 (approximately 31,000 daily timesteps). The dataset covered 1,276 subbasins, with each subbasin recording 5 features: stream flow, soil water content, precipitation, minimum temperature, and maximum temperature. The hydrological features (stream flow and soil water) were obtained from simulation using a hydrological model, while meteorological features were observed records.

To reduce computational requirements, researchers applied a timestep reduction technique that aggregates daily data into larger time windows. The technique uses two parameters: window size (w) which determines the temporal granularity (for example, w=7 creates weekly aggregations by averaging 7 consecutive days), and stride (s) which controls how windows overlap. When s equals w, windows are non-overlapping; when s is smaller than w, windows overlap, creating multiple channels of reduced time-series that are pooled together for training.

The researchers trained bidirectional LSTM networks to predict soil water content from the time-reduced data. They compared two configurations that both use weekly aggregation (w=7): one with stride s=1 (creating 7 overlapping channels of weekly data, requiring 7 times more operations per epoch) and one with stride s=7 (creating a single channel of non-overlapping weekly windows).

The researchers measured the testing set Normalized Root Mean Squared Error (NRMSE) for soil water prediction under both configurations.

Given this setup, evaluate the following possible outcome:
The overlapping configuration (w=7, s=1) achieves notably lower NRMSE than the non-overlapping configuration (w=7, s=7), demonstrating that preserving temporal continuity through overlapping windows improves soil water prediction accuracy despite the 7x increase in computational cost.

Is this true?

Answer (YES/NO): YES